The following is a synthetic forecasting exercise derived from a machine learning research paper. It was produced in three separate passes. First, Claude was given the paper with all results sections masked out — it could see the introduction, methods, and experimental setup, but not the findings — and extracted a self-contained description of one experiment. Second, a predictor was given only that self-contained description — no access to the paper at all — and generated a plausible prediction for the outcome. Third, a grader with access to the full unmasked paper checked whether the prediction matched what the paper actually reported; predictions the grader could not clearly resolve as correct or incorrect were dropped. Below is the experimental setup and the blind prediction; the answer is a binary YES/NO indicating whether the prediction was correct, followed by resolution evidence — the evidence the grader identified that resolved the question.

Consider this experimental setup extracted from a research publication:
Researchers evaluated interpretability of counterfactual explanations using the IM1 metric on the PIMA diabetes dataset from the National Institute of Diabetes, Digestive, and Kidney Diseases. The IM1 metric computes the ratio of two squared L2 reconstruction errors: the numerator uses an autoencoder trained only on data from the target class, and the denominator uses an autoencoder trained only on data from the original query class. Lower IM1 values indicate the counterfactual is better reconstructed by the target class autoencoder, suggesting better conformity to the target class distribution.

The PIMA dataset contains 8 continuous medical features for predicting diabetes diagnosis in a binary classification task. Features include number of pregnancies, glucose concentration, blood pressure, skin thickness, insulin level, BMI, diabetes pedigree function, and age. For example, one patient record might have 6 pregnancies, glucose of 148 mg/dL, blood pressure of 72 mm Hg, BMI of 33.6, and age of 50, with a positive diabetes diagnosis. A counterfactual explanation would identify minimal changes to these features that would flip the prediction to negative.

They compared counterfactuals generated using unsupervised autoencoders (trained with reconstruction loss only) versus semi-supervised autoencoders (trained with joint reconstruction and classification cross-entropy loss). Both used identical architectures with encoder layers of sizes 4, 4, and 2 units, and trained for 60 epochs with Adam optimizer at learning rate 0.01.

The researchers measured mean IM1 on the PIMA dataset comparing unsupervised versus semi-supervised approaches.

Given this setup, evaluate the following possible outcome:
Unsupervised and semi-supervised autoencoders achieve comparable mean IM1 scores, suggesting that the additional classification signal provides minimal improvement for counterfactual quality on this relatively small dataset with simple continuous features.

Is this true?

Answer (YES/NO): NO